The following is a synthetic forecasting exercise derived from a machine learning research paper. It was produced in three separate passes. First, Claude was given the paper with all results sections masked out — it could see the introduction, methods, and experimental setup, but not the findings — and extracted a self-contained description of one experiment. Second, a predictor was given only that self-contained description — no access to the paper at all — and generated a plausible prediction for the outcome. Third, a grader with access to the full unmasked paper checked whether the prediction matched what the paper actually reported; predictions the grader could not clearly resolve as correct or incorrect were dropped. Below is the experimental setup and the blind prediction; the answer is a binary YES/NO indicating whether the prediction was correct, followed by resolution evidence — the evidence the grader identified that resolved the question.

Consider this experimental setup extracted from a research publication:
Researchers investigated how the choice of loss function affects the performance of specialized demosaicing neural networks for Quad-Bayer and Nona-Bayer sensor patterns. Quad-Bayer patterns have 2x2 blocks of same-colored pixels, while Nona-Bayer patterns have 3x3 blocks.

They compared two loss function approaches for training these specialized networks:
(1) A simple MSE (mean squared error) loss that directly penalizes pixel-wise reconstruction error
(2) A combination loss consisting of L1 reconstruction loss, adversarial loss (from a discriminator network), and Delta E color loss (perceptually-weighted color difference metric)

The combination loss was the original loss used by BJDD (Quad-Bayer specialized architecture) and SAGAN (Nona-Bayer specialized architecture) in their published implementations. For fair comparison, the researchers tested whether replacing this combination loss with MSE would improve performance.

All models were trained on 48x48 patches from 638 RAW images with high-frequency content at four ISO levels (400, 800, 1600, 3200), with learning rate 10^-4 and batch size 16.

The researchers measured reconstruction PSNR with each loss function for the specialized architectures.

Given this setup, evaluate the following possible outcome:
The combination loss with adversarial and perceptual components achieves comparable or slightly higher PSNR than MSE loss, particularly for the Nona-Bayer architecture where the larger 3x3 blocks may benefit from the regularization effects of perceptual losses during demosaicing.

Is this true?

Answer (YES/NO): YES